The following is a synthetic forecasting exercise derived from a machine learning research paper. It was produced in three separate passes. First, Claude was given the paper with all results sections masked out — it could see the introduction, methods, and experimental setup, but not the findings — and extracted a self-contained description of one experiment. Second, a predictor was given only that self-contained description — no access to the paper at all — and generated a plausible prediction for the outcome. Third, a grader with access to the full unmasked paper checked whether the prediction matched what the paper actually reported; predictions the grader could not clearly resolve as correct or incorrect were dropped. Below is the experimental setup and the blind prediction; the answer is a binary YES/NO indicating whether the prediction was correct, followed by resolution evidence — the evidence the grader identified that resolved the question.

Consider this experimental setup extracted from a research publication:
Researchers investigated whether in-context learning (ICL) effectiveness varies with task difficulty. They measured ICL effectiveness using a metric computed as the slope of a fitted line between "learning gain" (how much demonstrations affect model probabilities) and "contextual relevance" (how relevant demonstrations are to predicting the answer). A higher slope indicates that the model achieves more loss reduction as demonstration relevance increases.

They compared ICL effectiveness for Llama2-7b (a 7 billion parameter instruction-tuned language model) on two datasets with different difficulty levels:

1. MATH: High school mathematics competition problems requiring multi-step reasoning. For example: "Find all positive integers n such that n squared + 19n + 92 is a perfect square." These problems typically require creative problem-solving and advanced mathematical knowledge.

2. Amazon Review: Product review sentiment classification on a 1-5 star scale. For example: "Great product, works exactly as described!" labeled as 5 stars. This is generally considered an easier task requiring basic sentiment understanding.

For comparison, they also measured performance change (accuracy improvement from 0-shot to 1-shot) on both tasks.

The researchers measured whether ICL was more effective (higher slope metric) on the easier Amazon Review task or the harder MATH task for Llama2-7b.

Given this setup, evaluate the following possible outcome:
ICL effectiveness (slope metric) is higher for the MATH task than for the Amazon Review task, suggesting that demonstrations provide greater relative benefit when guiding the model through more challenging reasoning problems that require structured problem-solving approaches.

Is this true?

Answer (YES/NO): YES